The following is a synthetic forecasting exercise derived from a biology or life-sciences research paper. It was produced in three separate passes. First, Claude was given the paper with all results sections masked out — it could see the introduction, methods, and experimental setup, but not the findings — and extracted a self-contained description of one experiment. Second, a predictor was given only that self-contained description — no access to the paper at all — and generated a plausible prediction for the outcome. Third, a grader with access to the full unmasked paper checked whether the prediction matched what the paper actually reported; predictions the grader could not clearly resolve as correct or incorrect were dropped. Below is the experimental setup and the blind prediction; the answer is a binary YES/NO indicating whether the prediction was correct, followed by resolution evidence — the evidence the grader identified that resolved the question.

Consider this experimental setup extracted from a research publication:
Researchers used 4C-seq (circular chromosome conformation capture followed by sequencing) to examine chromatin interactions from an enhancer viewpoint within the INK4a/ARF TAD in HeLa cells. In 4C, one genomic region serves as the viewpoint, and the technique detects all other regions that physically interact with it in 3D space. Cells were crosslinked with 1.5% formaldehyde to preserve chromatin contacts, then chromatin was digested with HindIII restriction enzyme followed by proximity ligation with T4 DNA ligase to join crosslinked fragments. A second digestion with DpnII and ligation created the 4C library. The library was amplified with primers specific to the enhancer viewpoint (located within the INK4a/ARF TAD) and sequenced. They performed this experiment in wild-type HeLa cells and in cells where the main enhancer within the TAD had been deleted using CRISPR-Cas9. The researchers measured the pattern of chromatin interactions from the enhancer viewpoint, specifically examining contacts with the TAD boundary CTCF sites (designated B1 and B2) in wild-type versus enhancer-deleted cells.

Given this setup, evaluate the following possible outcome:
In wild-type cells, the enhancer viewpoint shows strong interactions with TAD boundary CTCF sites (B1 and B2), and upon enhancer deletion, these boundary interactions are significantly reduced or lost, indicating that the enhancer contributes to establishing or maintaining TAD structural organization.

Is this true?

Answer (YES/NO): YES